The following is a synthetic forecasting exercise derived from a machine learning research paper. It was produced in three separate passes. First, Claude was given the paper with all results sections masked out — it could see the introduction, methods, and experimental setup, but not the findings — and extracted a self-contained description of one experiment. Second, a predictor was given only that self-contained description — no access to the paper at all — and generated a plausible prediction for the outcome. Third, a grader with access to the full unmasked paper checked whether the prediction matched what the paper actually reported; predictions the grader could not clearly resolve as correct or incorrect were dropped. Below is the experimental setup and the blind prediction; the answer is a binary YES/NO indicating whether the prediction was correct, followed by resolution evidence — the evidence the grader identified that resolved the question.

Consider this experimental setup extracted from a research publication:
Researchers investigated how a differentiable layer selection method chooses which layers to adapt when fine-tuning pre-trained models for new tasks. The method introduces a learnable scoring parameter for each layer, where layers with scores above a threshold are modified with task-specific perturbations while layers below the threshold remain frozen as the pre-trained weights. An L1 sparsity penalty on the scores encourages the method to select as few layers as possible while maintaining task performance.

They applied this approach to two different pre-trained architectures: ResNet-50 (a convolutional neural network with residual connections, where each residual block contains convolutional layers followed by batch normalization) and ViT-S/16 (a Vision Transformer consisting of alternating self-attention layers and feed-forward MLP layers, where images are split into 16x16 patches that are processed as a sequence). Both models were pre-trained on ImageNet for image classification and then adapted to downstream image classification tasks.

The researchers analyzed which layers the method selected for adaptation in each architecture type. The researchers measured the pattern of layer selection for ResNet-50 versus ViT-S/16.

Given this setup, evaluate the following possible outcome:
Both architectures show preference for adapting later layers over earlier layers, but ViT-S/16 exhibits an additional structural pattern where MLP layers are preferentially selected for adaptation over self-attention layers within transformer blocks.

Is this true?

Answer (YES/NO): NO